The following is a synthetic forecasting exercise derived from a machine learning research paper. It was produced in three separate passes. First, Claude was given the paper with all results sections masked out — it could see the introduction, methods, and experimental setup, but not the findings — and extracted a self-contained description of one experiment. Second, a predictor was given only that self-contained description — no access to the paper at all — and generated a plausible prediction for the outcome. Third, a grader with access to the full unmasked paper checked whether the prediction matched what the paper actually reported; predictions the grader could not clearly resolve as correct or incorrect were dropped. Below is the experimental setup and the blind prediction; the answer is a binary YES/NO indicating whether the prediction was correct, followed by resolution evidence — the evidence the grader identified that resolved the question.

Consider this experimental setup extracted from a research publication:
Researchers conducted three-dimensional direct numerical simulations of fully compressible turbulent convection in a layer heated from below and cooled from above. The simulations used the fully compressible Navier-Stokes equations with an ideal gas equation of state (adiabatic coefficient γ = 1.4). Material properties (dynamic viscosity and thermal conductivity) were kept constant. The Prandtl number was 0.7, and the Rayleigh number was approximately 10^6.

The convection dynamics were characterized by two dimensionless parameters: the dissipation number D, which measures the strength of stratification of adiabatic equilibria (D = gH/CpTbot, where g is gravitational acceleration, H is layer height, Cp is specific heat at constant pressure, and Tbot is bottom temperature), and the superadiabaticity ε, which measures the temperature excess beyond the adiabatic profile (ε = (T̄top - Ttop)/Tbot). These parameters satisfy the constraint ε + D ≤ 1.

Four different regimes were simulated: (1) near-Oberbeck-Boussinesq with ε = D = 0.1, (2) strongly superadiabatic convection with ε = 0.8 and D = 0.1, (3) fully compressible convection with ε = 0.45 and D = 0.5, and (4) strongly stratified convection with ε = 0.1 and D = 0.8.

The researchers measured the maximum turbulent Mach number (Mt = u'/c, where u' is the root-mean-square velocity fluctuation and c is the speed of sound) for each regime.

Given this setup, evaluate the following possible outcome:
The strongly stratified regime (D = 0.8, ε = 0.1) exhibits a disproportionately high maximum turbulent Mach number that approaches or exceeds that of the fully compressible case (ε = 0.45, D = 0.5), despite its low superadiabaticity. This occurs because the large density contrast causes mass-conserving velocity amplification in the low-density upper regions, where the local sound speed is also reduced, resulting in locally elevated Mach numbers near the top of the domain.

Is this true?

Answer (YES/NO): NO